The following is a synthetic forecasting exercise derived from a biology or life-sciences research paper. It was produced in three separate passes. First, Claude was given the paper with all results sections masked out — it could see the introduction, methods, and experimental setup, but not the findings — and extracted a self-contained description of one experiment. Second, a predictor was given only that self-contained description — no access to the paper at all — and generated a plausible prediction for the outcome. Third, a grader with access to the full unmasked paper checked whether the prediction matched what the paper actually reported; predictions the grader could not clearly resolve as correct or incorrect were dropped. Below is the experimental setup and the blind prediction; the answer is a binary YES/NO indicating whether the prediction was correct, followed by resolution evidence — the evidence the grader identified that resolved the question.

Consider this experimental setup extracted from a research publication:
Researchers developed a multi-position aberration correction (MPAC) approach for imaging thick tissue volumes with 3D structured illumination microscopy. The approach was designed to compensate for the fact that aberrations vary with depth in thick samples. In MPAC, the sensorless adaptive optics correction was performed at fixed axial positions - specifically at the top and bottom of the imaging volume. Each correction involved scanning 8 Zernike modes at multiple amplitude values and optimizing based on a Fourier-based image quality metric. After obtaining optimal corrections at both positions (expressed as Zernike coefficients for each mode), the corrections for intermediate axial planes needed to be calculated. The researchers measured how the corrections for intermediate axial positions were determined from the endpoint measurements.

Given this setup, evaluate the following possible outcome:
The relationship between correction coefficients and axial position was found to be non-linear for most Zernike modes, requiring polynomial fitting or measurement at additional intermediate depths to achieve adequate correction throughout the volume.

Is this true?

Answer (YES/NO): NO